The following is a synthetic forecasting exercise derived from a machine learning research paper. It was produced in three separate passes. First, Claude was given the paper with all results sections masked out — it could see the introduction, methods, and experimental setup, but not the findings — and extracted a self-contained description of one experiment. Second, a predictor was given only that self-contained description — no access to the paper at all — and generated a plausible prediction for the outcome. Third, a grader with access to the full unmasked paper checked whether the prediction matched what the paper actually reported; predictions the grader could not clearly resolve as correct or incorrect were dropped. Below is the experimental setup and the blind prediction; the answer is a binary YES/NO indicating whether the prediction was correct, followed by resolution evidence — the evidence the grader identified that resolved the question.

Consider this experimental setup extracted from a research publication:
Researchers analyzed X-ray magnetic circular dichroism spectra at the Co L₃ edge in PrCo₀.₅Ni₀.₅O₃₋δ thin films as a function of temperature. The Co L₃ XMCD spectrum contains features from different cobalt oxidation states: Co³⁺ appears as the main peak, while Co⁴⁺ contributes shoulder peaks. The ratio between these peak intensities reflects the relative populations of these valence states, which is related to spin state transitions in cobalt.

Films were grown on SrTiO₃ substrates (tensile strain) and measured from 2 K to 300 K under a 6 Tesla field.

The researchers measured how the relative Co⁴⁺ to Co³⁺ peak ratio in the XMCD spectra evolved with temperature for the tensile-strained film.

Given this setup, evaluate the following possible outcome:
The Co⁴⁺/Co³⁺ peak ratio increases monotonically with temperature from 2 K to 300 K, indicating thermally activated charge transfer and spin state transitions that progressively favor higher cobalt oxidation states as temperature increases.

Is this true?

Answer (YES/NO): NO